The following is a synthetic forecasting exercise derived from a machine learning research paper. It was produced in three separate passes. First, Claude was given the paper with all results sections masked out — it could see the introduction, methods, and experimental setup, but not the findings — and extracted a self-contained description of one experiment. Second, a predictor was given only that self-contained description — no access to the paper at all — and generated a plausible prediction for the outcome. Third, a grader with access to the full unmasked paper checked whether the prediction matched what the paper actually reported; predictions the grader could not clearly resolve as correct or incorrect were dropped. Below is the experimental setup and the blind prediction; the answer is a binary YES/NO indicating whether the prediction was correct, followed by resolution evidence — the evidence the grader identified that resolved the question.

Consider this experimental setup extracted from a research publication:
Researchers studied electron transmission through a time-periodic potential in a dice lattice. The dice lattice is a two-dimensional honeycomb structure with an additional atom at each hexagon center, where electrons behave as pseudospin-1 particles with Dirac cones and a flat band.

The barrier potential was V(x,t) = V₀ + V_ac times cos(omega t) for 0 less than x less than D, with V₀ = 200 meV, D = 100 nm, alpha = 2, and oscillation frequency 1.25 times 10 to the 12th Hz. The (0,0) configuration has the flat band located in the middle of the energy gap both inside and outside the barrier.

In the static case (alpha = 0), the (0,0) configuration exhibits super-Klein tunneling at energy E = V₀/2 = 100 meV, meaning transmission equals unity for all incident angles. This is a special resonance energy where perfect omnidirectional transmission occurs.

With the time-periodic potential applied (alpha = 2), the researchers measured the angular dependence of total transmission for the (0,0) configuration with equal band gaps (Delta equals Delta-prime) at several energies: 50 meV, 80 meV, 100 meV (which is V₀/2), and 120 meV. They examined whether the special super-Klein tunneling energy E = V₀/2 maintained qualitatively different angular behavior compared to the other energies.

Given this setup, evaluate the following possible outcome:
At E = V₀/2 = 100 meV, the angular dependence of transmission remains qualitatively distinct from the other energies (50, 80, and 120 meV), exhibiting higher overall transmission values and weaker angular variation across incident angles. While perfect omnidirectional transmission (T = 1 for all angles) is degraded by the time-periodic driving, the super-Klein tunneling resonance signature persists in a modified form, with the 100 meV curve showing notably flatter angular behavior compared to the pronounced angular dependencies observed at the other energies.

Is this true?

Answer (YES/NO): NO